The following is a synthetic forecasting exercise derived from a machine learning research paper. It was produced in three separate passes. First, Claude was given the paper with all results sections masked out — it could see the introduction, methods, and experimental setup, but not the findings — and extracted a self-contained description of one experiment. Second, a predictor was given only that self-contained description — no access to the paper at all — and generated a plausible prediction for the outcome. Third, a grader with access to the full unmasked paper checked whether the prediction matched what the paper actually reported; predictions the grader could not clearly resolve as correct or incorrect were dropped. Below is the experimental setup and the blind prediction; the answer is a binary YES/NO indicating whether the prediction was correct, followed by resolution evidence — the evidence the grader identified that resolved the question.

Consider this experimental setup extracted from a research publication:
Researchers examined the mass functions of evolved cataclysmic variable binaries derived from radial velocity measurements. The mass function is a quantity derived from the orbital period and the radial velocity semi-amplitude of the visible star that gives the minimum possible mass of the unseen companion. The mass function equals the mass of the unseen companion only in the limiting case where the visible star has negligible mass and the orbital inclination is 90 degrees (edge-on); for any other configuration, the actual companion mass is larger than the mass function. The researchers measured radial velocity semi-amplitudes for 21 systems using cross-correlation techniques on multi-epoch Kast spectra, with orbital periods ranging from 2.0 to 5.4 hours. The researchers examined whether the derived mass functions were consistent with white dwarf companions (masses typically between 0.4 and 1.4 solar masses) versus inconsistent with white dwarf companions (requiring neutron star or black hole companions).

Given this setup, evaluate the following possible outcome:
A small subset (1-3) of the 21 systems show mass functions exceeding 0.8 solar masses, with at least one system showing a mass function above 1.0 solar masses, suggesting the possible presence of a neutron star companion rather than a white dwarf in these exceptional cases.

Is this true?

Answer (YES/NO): NO